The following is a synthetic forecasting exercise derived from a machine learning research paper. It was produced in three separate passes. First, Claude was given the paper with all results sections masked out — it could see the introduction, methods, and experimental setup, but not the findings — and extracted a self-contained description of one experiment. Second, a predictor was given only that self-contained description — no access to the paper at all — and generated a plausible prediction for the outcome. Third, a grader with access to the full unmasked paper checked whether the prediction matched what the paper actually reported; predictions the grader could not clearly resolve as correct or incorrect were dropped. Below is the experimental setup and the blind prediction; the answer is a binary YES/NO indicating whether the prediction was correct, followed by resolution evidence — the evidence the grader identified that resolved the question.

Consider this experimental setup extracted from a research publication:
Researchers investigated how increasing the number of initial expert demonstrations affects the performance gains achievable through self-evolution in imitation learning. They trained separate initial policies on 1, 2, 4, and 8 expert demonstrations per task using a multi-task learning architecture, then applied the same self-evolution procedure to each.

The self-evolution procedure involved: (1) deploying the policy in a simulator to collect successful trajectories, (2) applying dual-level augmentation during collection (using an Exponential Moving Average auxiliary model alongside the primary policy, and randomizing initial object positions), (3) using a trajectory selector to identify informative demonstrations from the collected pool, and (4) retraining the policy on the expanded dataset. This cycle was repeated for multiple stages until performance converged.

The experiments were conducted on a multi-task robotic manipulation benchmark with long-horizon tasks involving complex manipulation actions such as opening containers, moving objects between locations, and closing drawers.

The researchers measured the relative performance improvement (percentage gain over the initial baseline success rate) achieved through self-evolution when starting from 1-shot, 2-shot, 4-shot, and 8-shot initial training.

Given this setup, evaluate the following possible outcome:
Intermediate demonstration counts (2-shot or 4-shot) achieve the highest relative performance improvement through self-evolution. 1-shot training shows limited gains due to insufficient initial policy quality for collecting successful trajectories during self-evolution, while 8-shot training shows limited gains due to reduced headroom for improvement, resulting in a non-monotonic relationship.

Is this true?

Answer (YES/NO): NO